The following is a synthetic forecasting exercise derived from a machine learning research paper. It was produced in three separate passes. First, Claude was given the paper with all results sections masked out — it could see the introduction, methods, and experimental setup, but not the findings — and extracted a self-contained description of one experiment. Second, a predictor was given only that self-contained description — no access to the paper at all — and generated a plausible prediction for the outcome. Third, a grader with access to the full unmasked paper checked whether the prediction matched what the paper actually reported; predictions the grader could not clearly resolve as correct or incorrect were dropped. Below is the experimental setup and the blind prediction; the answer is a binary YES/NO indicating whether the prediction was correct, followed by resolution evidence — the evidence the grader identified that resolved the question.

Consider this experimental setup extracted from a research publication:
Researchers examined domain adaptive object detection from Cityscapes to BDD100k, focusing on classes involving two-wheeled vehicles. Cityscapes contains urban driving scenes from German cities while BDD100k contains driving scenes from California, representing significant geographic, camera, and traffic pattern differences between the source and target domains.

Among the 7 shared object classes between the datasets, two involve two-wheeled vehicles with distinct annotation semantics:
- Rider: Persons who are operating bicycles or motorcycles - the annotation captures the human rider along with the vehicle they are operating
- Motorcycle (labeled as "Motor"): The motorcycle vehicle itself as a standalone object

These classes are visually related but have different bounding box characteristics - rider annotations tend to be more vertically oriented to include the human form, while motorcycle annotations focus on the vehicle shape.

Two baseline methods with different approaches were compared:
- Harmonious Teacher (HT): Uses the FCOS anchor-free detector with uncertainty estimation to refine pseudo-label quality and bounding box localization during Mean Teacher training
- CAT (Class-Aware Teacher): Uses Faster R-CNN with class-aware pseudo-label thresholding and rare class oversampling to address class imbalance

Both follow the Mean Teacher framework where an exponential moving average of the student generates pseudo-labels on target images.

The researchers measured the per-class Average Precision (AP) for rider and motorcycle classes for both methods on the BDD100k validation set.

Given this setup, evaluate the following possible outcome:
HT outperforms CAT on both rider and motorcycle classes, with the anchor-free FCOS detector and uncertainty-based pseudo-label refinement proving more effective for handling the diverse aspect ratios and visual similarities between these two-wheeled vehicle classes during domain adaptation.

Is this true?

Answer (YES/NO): NO